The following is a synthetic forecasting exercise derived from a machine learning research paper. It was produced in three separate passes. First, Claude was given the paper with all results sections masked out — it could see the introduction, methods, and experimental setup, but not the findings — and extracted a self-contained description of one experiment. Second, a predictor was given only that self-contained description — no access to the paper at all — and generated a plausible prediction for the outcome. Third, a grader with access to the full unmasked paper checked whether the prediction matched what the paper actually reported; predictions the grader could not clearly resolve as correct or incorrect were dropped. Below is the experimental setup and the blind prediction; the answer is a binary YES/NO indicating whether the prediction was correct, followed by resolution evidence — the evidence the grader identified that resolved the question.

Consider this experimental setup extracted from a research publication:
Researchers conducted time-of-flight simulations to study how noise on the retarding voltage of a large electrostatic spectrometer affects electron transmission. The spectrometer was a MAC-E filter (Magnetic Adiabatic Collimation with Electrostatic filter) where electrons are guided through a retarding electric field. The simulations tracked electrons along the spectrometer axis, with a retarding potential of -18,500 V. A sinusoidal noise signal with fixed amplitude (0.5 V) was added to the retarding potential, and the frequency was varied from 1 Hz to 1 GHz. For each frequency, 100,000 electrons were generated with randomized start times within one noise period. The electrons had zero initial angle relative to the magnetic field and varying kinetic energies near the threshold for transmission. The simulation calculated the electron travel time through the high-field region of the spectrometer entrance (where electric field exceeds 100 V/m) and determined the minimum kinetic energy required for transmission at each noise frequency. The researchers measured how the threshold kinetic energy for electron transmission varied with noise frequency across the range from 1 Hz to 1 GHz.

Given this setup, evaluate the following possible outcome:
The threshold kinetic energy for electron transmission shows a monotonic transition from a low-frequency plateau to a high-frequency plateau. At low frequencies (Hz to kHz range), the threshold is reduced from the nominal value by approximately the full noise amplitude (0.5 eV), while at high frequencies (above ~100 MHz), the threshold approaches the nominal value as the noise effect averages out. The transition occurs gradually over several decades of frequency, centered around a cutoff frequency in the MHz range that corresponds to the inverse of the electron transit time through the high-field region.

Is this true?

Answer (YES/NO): NO